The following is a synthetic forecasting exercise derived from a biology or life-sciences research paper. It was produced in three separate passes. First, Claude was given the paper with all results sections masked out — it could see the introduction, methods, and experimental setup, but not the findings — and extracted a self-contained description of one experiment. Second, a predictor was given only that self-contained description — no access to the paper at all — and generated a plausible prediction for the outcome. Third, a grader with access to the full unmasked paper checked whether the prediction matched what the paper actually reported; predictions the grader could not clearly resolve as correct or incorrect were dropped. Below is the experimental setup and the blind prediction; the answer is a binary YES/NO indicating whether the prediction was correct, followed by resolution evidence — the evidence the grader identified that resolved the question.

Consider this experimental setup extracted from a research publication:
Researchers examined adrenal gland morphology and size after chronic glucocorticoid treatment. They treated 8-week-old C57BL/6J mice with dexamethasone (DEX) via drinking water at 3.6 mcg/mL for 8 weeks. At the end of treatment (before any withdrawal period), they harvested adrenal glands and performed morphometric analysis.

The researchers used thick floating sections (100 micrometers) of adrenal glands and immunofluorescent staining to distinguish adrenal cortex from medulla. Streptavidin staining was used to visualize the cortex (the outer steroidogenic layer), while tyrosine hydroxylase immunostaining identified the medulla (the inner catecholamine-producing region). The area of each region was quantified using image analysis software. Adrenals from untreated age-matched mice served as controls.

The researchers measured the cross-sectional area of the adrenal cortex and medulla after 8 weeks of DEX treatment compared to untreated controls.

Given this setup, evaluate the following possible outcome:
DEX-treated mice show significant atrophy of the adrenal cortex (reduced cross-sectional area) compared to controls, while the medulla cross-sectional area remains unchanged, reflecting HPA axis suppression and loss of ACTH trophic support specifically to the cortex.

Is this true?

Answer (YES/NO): YES